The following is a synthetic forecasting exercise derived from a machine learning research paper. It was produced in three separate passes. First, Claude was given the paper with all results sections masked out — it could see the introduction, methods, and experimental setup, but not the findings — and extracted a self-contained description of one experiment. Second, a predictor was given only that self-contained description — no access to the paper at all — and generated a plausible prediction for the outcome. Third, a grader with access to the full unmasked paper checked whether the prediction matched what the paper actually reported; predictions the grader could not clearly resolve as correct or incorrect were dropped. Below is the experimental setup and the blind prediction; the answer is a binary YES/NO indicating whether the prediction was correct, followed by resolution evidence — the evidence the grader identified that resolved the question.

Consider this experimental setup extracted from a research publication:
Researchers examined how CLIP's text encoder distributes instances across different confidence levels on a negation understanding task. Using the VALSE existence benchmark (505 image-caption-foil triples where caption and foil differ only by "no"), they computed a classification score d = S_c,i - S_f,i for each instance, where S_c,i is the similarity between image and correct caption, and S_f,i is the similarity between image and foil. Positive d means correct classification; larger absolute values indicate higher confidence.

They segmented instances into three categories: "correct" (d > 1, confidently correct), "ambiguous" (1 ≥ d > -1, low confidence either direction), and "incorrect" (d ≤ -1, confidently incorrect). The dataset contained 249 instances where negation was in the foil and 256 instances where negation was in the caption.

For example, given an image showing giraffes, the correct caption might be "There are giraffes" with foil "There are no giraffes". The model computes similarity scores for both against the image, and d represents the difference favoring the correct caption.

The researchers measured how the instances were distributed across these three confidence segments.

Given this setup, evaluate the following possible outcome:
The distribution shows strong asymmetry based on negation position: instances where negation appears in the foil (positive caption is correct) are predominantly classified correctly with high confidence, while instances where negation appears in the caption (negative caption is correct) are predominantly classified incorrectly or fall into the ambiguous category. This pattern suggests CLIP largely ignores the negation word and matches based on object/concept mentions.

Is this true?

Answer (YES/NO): NO